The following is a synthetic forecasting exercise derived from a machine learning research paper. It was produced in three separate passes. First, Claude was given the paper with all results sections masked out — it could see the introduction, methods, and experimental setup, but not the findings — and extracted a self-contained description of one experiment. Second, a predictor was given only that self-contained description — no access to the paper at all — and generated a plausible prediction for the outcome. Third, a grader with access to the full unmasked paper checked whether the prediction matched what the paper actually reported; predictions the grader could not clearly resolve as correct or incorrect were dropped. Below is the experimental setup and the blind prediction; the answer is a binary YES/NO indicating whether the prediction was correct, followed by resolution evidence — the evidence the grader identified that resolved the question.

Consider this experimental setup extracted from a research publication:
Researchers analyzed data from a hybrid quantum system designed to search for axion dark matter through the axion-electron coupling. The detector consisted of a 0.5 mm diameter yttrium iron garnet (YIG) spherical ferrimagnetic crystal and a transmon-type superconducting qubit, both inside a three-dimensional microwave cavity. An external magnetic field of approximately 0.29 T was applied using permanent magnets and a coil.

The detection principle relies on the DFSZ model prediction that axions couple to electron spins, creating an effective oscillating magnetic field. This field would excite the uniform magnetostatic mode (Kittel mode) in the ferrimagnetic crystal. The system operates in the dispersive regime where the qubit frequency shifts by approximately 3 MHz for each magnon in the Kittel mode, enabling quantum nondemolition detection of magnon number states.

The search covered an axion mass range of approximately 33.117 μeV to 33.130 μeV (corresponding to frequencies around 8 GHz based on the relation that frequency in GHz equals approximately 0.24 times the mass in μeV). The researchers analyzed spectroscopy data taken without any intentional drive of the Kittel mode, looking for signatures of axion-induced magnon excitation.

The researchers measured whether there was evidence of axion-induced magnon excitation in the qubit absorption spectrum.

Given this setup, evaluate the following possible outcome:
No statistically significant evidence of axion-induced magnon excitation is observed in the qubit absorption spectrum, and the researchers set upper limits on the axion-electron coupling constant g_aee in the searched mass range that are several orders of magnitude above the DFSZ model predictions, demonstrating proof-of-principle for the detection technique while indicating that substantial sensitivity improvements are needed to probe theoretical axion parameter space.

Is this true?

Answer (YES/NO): YES